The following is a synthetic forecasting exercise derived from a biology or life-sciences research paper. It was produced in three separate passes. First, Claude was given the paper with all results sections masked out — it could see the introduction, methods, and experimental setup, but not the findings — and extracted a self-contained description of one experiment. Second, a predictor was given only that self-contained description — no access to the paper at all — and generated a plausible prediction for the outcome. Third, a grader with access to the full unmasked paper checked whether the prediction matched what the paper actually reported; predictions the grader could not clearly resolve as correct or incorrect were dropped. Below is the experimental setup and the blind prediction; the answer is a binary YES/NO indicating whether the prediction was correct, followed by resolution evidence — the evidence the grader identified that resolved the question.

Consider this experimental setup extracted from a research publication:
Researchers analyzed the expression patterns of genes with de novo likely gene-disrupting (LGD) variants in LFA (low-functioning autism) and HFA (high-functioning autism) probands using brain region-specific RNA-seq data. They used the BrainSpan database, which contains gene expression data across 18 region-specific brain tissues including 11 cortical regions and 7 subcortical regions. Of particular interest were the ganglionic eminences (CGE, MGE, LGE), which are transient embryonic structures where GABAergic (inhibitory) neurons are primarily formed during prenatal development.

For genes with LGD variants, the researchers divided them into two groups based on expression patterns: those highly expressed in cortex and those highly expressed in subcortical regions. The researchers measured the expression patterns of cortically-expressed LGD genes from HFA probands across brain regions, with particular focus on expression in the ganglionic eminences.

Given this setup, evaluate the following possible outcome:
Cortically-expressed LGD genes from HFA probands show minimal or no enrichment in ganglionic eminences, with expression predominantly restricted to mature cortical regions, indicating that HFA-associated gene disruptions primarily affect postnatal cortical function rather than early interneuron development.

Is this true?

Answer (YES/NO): NO